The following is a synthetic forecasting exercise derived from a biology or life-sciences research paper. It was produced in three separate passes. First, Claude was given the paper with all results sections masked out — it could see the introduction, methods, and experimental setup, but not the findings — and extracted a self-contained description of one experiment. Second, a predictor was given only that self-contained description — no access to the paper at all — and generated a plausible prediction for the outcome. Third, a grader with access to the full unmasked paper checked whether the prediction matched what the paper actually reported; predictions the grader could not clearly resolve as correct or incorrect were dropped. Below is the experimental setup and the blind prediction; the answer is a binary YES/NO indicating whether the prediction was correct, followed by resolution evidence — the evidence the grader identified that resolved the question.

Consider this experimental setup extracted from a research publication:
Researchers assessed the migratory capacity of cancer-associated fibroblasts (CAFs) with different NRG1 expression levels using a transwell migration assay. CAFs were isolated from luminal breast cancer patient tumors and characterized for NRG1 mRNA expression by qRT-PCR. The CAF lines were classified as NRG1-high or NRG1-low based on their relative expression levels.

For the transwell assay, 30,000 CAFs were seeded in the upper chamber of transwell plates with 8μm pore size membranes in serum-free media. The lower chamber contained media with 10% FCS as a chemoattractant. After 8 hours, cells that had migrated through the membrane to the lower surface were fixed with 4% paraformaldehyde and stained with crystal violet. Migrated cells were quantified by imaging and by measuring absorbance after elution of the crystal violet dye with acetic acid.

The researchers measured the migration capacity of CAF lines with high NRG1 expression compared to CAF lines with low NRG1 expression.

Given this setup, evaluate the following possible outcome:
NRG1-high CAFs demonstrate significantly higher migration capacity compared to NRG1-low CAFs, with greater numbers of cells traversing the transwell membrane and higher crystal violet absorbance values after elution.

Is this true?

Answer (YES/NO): YES